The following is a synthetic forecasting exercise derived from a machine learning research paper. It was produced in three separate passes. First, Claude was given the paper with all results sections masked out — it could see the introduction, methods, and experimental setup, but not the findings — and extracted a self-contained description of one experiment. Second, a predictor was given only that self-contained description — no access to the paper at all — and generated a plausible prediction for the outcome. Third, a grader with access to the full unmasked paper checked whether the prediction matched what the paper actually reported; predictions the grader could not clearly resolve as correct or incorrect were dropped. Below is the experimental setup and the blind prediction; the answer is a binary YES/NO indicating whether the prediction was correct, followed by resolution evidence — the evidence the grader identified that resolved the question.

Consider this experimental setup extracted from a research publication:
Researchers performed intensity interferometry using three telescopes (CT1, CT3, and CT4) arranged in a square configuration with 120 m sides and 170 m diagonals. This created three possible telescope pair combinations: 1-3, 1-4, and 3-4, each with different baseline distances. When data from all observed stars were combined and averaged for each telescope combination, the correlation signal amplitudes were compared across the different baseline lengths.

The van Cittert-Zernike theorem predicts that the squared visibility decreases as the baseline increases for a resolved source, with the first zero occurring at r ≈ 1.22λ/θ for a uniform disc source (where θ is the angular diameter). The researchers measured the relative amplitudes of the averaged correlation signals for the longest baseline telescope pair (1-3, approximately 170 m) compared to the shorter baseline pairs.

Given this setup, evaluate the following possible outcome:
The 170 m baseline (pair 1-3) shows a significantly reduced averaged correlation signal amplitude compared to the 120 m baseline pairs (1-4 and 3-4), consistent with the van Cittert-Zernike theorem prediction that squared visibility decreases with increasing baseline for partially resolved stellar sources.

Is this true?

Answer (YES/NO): YES